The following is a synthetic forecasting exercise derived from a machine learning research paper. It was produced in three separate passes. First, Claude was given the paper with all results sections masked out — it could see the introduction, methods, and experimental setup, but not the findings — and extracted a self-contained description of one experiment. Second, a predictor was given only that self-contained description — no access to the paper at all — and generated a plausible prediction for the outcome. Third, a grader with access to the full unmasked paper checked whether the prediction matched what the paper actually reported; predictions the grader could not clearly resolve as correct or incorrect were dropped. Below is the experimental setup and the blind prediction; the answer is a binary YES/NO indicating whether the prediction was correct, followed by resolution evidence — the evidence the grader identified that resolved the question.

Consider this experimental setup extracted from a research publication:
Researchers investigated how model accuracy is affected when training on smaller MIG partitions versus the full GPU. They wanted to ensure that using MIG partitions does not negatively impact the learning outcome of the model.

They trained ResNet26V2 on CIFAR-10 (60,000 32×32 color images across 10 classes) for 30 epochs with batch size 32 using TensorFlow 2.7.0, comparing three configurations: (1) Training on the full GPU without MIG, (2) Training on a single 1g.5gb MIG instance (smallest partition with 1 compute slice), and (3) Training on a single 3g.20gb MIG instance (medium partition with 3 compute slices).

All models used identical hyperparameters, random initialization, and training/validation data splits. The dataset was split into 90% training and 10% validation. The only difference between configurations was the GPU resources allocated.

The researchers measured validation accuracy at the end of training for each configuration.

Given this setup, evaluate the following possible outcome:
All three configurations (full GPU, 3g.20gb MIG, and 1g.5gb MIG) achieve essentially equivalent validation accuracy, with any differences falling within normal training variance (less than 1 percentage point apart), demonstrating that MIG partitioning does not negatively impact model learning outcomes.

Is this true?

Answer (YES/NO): YES